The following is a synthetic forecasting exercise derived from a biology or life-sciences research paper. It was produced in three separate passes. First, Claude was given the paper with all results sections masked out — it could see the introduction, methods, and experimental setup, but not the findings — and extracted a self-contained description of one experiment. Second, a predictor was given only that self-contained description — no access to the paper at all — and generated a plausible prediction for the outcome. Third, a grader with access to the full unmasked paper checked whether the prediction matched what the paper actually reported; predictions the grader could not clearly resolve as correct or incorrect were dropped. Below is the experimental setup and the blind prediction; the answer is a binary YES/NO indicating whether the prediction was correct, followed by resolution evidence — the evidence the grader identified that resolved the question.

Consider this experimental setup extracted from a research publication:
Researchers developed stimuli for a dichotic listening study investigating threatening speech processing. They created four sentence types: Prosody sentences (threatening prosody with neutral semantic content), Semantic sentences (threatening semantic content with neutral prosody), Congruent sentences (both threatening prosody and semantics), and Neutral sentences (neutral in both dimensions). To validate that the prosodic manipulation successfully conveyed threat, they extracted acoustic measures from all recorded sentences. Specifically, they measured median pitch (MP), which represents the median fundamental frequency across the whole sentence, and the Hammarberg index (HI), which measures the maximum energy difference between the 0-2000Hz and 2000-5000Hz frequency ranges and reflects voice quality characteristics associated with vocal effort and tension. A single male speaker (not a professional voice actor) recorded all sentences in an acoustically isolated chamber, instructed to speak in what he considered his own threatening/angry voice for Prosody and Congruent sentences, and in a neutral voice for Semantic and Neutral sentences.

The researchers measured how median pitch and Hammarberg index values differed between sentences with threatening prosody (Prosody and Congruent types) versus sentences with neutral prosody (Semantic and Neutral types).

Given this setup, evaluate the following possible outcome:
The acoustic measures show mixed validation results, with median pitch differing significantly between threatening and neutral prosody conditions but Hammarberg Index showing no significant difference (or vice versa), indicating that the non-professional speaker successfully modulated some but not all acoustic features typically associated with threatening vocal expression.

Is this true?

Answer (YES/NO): NO